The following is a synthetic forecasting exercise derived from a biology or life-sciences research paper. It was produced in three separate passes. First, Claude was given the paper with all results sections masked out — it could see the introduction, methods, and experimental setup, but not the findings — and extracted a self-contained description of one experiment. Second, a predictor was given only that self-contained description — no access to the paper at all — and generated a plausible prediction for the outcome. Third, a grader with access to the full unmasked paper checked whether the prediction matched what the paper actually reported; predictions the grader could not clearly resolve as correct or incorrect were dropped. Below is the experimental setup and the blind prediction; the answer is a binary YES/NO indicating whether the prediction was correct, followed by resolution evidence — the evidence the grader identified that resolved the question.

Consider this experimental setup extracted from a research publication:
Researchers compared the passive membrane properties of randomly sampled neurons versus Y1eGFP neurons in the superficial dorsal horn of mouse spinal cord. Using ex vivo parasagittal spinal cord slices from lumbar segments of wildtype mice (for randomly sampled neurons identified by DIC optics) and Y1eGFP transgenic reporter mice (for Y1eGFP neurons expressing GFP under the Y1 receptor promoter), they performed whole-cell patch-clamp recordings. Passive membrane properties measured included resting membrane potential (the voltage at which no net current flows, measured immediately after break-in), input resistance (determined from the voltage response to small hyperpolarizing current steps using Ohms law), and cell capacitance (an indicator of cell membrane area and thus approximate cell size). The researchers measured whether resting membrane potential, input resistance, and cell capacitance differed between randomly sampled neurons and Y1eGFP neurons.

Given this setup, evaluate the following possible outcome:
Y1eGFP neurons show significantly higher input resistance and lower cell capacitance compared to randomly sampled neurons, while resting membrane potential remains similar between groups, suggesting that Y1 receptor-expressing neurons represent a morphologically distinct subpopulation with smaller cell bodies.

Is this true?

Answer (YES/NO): NO